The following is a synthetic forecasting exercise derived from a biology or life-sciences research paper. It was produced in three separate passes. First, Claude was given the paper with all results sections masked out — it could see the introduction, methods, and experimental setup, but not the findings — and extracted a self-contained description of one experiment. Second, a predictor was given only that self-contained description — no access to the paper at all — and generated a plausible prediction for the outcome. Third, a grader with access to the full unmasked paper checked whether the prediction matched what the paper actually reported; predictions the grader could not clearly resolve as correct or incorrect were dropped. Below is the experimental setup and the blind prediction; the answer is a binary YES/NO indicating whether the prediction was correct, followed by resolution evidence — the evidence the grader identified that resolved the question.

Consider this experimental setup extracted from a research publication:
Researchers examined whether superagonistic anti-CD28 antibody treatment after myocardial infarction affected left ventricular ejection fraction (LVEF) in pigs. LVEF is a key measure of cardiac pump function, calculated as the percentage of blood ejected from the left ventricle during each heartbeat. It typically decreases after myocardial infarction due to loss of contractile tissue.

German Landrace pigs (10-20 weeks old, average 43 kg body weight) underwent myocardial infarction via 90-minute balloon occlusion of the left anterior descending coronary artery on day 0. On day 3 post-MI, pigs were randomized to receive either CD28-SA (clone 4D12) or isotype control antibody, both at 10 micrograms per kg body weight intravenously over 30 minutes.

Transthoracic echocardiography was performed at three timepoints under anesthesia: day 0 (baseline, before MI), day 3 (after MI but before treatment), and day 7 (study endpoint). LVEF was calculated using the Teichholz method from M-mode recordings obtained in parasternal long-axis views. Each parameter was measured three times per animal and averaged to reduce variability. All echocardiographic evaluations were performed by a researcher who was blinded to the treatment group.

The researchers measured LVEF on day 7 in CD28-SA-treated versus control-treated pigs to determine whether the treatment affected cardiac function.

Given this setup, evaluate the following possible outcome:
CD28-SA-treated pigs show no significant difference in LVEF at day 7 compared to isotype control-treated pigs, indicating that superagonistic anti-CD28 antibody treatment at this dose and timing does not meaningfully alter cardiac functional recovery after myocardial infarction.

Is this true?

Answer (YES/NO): YES